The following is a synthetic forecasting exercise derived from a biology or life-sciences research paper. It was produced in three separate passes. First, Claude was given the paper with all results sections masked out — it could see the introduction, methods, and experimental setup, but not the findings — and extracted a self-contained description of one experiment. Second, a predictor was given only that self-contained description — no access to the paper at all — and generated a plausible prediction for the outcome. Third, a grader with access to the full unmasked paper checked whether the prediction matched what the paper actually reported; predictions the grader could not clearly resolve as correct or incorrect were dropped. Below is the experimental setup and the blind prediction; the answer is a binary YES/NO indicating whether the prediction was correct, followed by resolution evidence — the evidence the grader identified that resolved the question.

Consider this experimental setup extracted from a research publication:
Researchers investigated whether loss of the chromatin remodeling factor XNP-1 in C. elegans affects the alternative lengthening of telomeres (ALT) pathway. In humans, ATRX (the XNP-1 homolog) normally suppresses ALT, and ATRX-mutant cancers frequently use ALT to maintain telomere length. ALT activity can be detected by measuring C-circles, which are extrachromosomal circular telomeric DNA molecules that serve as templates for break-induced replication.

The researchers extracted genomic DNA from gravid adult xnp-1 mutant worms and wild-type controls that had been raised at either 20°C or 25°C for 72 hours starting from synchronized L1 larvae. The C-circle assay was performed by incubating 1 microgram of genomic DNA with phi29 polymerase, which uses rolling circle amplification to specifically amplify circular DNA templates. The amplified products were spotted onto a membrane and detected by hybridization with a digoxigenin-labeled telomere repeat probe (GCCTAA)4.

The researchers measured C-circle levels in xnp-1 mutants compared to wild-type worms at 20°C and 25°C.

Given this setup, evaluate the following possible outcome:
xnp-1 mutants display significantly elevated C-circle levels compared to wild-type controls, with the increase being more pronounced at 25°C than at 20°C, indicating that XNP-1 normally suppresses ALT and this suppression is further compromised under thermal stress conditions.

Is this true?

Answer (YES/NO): YES